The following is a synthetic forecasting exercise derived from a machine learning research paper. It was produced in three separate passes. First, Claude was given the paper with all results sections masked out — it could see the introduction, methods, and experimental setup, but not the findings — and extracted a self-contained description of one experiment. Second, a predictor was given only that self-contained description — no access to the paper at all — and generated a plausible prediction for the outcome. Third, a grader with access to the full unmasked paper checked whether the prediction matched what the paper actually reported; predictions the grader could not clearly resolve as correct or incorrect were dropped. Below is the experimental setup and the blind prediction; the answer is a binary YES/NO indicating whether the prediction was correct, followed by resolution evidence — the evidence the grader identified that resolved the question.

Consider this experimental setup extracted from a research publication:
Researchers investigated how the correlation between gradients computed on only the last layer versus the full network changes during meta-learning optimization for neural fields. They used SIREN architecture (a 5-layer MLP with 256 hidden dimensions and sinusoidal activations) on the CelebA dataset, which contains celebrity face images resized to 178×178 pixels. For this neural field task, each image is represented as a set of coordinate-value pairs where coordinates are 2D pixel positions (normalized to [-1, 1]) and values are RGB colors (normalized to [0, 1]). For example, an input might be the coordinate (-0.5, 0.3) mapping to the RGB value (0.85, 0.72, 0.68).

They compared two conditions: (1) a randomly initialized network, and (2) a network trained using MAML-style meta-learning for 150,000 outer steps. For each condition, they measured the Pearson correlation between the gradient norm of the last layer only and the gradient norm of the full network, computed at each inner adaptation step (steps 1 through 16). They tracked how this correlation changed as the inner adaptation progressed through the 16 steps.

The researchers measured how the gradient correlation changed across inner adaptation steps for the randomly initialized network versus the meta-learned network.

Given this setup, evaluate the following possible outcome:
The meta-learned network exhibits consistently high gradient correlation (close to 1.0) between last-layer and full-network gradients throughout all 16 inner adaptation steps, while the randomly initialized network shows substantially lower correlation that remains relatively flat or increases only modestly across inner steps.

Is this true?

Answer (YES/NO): NO